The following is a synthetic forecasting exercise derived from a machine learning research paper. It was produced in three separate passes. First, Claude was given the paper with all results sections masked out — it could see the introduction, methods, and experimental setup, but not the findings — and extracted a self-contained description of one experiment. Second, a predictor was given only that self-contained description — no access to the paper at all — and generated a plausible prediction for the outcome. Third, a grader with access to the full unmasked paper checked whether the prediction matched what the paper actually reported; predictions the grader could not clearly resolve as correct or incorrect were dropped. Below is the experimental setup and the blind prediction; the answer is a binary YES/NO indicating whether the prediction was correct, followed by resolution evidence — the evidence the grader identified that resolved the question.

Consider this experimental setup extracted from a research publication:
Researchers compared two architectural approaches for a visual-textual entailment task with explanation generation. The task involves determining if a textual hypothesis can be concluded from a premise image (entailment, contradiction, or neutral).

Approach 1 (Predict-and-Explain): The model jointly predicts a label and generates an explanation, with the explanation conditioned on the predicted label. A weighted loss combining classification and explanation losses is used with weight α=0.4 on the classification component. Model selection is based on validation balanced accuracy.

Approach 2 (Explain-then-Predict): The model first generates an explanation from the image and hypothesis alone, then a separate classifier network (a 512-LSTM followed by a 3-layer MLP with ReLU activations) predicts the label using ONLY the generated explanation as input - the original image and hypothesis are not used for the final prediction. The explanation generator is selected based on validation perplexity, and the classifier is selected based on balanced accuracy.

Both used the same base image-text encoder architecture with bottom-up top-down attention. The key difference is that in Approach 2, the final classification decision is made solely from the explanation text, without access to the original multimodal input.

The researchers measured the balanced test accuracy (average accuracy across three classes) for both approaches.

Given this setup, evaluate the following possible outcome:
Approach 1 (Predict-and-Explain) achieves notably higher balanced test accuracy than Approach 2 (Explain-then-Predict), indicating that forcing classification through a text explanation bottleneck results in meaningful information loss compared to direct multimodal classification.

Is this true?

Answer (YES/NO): YES